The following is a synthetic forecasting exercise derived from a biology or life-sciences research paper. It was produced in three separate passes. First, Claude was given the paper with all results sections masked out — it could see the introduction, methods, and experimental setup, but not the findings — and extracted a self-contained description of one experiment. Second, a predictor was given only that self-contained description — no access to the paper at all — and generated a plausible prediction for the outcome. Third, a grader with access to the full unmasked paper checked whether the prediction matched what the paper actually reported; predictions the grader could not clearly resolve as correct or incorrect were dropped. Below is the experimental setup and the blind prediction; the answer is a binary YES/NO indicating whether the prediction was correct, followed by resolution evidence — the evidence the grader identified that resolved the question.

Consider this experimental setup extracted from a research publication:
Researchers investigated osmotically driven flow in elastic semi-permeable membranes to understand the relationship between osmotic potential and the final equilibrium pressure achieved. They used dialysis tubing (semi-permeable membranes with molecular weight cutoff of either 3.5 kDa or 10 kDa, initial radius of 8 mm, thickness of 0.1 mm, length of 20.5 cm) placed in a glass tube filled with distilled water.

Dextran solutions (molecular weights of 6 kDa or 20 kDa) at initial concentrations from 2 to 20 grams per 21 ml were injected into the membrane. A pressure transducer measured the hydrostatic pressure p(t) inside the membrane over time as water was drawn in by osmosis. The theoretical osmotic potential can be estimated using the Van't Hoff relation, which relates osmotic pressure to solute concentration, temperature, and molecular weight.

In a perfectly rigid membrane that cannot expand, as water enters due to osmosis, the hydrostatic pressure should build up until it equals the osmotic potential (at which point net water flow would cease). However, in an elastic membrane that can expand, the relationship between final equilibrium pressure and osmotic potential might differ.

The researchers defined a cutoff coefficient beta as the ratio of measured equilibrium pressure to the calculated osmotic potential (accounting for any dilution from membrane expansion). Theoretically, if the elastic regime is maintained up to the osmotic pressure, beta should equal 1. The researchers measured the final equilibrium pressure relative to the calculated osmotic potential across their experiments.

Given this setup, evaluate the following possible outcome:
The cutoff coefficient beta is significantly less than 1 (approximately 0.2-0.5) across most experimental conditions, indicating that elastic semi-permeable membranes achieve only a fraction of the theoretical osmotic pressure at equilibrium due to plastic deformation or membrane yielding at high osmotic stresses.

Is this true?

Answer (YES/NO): NO